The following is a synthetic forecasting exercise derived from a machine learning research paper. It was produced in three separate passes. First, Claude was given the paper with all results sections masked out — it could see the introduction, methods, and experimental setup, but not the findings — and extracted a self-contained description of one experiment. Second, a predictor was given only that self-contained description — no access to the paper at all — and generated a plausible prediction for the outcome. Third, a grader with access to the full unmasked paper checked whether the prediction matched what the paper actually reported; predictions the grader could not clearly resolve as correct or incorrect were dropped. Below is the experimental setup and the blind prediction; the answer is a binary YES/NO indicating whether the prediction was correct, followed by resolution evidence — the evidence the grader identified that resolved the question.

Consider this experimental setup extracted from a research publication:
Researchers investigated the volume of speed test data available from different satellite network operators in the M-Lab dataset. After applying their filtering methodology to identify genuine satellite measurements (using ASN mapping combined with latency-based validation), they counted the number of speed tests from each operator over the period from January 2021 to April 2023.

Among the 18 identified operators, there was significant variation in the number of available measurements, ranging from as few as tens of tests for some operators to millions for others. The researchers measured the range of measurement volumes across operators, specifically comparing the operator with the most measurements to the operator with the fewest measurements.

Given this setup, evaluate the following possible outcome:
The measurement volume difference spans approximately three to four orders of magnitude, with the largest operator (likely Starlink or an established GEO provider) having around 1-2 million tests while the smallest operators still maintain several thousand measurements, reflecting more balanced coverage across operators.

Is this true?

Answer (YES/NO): NO